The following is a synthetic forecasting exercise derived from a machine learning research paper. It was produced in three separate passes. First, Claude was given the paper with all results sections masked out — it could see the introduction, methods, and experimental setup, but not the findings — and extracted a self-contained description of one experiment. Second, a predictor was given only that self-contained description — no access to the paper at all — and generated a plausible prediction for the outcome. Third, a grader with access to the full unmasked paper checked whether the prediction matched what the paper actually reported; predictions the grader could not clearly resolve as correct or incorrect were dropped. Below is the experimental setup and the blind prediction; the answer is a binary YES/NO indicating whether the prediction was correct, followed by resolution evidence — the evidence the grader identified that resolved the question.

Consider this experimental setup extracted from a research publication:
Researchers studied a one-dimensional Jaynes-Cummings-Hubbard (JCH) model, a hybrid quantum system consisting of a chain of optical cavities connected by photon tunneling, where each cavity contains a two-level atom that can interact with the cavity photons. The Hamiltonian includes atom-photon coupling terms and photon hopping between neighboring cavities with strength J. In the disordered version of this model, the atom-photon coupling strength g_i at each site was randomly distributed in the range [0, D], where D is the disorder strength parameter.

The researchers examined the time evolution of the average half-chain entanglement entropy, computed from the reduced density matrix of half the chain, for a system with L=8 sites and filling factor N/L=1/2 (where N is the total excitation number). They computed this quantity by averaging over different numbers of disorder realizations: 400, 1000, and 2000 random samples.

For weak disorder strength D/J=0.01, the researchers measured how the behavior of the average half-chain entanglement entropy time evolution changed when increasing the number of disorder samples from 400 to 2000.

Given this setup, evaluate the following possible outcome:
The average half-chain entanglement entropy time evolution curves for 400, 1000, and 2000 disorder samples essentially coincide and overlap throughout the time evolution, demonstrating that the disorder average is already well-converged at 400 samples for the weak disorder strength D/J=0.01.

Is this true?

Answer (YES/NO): NO